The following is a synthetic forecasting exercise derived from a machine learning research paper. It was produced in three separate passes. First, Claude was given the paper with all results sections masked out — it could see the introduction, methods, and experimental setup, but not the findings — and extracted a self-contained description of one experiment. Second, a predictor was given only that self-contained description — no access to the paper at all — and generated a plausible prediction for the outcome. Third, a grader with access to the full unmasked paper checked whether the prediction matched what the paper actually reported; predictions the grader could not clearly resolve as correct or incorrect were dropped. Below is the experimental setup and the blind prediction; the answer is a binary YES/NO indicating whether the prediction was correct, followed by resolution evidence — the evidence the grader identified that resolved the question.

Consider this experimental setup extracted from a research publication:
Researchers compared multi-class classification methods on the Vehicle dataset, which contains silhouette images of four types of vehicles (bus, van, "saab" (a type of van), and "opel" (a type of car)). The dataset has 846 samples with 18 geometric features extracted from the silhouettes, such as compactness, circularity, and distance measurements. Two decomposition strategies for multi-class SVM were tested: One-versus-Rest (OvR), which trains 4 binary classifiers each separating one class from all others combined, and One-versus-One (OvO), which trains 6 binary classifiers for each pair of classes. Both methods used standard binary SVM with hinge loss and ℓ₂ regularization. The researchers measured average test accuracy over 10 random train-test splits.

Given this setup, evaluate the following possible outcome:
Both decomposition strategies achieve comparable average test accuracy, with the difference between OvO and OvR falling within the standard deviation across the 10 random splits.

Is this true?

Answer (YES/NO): NO